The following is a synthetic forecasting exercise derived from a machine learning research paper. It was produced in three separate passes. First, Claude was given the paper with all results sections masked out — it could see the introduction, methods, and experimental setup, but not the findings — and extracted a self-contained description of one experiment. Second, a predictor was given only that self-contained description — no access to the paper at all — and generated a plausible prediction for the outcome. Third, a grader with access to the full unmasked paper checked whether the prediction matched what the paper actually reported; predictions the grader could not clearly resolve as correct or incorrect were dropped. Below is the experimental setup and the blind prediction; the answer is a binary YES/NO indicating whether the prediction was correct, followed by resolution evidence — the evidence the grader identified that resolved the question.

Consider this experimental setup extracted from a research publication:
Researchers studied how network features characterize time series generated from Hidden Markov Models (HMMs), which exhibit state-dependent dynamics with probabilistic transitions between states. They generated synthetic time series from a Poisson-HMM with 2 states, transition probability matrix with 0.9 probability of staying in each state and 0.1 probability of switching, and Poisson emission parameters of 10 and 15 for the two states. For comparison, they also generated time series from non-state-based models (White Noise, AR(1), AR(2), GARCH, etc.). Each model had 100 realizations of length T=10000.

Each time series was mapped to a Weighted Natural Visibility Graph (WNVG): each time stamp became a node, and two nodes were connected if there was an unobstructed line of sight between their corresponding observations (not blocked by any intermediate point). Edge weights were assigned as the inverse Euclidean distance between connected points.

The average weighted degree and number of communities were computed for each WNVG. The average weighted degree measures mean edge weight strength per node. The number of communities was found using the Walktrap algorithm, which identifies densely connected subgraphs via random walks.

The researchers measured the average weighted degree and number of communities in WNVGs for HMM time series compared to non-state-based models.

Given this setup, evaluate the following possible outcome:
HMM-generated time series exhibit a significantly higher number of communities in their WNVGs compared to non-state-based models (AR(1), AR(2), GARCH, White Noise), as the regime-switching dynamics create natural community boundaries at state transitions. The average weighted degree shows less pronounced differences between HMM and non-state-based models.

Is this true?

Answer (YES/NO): NO